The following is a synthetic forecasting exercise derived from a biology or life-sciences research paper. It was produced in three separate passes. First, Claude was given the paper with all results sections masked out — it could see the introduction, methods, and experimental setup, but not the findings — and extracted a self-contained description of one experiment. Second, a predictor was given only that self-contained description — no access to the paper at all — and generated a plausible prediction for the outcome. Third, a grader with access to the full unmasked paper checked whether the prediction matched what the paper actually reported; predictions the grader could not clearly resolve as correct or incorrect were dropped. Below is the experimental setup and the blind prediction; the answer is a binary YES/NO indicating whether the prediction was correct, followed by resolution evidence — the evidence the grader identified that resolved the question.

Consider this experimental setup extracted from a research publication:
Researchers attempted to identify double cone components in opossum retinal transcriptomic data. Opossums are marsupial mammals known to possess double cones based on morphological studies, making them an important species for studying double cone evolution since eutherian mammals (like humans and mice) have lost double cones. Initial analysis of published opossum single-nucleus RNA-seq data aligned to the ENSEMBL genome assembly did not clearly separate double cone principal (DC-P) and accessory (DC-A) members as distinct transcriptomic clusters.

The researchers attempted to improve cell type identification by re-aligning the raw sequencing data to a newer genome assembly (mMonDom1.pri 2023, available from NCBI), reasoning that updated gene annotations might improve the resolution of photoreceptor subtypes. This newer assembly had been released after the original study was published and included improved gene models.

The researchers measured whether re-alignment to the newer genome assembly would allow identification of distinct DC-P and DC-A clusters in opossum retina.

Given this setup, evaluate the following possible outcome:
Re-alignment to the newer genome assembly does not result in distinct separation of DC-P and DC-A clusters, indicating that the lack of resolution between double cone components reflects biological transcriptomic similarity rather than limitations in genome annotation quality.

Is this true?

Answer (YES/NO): NO